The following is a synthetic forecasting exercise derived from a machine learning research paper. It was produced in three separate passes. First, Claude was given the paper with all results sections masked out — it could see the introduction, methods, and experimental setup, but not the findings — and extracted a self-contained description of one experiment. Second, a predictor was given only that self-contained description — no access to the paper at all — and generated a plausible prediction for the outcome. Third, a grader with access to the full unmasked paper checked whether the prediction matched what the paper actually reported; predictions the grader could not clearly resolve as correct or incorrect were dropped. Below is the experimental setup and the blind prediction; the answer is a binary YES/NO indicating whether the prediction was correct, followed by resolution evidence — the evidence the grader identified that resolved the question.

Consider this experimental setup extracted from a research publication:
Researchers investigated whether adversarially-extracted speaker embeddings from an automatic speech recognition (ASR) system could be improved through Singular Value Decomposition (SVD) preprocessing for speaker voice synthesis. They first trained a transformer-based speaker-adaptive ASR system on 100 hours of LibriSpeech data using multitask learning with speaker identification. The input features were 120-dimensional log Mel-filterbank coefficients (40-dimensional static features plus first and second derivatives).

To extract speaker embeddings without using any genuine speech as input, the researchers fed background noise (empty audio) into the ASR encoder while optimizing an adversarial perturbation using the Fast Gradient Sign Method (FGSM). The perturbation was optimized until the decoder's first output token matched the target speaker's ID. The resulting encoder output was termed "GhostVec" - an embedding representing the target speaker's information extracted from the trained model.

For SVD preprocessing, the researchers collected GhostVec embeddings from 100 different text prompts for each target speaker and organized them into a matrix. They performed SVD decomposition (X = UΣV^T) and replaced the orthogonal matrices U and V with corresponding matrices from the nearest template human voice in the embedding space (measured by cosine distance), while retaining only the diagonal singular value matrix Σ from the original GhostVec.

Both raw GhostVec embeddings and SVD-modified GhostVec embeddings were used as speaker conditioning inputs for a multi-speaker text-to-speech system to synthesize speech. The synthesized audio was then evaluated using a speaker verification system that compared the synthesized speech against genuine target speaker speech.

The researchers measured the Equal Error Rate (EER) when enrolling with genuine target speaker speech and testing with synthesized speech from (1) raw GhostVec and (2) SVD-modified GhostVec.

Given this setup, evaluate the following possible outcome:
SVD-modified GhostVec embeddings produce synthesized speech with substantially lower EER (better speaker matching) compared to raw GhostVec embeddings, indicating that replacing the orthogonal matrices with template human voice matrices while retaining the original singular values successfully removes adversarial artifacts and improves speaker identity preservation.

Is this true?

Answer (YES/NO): YES